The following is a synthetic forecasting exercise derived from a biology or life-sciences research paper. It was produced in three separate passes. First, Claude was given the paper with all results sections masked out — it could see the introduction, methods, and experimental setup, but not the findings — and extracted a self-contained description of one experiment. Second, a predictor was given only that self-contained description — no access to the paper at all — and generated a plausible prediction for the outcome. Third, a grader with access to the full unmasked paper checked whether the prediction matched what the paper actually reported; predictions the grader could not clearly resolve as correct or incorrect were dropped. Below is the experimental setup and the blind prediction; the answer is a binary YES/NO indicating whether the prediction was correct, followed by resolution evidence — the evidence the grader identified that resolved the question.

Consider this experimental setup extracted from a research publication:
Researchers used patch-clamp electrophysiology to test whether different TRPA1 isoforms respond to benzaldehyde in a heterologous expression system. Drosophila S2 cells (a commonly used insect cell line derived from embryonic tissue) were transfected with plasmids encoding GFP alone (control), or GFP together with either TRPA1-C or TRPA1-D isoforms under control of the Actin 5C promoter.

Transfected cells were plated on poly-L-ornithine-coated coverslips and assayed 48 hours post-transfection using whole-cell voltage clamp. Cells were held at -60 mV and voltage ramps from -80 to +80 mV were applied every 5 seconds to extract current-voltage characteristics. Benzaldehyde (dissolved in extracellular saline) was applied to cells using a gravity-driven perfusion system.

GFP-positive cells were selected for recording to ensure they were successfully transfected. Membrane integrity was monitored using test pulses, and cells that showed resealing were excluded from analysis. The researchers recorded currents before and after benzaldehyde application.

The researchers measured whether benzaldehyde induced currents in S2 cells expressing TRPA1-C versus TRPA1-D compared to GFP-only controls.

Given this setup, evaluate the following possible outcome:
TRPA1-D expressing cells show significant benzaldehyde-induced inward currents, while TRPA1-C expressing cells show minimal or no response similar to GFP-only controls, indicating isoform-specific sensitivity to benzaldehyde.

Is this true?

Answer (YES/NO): NO